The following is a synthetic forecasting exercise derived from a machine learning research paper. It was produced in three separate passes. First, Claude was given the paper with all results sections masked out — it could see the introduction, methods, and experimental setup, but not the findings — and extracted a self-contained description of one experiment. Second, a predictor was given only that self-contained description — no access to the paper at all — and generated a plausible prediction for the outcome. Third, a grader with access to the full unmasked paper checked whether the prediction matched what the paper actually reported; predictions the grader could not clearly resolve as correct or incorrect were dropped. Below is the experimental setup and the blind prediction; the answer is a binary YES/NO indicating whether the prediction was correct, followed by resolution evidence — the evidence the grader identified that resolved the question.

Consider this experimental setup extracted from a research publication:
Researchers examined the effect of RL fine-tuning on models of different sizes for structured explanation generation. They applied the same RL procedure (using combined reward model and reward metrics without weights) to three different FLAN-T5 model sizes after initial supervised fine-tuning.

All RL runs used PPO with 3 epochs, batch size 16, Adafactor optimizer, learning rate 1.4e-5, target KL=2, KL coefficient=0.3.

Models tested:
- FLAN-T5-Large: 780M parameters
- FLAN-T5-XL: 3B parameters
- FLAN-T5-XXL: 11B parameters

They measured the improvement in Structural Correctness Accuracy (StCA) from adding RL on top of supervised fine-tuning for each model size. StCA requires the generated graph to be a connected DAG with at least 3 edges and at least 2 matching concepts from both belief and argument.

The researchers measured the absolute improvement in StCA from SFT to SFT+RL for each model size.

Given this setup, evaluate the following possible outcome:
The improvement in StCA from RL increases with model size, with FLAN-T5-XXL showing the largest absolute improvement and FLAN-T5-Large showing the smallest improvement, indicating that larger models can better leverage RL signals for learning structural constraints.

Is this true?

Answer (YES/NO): YES